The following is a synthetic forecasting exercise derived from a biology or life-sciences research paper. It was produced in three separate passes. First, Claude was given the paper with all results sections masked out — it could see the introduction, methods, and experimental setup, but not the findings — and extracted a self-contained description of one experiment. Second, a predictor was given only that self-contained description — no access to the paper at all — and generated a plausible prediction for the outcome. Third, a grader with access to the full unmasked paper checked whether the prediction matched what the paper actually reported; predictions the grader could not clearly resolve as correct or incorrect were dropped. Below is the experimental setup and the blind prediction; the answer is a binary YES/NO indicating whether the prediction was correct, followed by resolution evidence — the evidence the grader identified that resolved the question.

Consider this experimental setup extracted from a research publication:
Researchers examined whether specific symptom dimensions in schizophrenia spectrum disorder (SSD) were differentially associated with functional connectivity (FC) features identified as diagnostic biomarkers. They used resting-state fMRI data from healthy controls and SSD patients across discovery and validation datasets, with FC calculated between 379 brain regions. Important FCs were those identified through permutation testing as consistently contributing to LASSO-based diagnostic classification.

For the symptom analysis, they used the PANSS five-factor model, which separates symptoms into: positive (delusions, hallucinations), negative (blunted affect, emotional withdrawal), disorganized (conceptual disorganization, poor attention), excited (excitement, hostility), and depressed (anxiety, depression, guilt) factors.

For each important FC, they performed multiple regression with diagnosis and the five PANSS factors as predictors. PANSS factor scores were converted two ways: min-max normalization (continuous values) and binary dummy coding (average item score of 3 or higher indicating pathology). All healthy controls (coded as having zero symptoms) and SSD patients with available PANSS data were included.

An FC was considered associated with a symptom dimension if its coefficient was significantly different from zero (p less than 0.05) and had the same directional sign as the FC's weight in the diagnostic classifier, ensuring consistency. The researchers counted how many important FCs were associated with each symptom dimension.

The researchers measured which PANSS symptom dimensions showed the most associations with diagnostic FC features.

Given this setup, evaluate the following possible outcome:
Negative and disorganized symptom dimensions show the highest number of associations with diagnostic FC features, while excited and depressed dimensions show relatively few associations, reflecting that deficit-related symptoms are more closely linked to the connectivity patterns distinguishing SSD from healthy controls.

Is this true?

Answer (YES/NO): NO